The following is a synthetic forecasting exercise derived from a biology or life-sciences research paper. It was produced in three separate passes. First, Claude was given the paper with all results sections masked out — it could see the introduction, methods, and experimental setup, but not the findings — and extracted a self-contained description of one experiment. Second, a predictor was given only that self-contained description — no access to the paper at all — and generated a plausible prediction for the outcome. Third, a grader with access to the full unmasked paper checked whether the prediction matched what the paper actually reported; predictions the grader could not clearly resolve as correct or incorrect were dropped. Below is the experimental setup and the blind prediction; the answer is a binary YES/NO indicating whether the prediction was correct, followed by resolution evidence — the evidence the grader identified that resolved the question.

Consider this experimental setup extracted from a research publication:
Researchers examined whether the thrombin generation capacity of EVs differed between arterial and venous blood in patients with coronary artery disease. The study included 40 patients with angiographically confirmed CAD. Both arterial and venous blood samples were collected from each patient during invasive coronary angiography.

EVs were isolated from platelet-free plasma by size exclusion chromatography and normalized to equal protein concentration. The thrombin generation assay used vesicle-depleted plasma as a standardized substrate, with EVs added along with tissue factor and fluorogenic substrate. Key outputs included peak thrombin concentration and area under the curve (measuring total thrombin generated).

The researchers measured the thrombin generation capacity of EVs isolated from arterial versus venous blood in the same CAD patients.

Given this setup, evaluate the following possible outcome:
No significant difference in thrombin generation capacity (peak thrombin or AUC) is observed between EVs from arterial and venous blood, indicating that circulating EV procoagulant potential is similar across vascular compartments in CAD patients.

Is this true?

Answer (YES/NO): YES